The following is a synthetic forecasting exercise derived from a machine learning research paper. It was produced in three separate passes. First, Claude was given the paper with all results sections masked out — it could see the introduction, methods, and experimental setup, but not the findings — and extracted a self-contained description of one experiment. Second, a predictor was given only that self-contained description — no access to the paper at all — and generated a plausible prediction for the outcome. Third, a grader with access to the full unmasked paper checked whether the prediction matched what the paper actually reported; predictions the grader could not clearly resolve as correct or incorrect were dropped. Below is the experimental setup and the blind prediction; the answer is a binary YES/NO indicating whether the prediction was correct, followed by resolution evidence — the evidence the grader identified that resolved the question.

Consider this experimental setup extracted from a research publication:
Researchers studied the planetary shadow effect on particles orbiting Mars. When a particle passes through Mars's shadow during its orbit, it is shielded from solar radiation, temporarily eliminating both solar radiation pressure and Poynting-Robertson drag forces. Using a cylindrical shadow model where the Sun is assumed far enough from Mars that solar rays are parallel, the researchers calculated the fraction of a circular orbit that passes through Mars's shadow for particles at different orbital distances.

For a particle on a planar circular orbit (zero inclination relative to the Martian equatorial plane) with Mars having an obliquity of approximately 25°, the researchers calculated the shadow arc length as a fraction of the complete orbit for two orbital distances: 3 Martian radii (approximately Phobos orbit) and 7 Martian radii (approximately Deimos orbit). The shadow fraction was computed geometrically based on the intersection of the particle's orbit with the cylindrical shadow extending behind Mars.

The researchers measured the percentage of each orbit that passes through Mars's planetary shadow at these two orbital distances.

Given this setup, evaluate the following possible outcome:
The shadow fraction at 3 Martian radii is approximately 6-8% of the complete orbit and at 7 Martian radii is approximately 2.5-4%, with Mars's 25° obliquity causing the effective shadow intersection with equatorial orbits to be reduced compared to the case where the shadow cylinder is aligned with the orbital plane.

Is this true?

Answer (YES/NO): NO